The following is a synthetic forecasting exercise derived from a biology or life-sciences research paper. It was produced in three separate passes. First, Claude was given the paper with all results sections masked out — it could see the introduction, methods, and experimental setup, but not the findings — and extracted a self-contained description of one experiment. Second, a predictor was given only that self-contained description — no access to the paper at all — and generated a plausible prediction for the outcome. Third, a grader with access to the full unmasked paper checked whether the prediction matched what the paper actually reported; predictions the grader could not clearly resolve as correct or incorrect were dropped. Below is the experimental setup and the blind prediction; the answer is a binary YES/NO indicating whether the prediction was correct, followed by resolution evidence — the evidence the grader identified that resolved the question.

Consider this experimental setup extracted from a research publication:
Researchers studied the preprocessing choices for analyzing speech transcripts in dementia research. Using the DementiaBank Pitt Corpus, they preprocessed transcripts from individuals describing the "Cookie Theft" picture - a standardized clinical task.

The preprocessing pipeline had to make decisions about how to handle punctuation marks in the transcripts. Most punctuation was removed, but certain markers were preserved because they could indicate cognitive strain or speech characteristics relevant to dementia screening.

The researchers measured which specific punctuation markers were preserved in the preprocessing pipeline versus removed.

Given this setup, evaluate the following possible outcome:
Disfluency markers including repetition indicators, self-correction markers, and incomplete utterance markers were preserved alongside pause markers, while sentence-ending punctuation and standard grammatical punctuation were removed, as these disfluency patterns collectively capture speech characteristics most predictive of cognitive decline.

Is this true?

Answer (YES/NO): NO